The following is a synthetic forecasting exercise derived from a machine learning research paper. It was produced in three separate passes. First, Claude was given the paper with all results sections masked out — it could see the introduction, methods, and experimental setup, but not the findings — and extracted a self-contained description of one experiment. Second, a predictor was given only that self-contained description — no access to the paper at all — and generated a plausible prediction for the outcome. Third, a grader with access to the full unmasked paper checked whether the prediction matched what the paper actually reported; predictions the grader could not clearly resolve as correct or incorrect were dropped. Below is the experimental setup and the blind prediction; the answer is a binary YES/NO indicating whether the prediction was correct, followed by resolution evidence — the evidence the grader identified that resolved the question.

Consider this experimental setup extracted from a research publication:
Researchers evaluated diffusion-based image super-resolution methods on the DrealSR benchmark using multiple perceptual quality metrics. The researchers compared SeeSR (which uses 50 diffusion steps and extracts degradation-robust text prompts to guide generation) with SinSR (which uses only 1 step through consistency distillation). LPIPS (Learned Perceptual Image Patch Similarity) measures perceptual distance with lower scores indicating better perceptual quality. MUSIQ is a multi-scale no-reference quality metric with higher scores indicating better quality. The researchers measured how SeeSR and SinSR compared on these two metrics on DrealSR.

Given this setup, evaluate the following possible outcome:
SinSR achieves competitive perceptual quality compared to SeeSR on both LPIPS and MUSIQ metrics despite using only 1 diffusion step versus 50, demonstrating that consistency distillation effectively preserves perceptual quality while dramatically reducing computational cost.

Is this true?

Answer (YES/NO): NO